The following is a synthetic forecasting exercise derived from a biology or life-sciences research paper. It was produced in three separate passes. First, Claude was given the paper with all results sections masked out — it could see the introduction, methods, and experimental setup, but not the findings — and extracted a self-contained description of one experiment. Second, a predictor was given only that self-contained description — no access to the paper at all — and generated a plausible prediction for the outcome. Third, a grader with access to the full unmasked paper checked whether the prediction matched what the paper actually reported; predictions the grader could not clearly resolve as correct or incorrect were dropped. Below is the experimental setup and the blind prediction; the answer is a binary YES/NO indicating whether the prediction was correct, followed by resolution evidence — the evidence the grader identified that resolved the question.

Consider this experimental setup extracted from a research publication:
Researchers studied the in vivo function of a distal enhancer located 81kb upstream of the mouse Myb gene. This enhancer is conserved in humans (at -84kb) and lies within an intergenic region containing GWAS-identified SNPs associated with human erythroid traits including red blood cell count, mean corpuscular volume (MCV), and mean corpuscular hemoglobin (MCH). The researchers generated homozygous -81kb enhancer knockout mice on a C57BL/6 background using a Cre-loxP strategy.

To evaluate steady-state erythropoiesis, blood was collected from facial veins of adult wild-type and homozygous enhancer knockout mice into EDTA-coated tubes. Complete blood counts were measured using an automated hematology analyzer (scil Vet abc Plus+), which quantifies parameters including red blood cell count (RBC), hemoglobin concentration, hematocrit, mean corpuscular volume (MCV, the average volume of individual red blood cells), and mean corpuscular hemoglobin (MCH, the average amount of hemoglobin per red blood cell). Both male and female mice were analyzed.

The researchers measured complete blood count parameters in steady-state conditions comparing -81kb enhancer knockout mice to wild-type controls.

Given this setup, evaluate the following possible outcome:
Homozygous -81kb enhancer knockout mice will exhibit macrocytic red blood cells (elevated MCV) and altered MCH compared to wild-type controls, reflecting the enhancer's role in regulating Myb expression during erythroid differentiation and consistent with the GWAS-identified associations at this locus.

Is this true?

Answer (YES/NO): NO